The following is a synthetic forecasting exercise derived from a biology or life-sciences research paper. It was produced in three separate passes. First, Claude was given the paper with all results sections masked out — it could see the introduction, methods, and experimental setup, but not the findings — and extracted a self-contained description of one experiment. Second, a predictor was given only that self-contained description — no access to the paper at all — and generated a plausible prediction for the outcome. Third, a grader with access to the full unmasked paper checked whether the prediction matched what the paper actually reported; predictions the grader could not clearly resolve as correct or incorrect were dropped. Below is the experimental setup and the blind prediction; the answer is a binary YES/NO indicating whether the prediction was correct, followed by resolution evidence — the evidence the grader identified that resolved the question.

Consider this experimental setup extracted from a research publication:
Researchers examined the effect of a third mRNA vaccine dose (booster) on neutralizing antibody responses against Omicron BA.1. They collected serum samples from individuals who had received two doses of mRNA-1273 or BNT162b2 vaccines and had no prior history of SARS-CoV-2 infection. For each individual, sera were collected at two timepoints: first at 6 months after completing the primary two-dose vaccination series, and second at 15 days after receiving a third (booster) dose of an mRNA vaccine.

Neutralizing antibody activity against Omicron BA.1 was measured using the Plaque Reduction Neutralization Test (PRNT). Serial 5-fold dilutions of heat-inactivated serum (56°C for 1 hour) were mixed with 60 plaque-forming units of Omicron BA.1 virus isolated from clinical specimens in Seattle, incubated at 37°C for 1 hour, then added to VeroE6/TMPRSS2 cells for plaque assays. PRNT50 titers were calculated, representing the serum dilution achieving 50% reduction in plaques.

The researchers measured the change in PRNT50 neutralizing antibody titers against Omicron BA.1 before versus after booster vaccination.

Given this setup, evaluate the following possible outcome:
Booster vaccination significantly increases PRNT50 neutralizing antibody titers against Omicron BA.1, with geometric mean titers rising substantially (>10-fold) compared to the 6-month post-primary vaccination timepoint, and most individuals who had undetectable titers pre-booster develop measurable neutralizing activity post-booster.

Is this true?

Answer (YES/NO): YES